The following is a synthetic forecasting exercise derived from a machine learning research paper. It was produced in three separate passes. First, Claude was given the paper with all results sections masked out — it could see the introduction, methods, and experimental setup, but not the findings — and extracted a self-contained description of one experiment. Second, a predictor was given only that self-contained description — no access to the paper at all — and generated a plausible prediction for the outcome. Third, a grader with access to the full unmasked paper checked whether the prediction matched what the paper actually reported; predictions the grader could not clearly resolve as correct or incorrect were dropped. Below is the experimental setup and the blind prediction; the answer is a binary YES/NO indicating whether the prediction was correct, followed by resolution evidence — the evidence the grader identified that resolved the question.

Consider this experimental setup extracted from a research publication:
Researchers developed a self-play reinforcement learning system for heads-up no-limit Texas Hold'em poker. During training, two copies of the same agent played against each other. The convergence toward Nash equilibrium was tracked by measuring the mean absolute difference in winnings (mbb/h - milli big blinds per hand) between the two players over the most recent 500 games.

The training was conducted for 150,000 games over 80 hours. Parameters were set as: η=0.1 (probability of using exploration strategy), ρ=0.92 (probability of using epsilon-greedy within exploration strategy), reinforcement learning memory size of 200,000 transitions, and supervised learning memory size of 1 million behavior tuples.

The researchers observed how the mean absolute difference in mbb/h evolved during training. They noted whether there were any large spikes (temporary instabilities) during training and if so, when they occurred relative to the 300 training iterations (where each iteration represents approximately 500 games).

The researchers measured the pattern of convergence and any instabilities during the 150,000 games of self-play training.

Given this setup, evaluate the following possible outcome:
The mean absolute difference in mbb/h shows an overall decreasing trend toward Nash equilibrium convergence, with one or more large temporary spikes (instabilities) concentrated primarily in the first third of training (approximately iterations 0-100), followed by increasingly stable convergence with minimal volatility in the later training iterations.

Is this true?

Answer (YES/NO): NO